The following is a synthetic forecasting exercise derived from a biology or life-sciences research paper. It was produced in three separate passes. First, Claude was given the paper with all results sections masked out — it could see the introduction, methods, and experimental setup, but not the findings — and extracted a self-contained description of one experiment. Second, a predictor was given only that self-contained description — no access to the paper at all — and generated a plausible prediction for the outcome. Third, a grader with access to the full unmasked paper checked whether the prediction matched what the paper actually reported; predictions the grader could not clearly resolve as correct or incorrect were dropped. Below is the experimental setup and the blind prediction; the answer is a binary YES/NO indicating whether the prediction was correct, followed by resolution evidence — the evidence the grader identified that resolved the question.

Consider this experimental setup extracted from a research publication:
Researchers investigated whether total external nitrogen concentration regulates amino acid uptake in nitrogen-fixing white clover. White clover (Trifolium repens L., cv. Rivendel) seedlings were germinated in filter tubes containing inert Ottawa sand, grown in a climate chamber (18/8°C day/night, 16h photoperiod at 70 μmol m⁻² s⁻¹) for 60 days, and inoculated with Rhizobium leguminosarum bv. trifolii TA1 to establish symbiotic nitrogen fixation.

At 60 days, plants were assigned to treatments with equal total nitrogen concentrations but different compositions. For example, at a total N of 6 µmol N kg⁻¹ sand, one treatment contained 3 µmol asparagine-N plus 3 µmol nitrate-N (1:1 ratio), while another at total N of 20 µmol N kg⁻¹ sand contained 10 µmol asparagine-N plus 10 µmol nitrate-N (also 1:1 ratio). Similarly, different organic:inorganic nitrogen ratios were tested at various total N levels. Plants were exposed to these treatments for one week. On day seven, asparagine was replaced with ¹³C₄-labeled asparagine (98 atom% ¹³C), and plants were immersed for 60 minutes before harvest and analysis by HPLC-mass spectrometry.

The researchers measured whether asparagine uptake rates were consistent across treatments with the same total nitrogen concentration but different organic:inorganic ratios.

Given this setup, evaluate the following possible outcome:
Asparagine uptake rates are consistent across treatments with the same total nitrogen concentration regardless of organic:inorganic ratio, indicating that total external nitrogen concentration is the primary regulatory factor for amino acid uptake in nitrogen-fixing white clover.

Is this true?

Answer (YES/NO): NO